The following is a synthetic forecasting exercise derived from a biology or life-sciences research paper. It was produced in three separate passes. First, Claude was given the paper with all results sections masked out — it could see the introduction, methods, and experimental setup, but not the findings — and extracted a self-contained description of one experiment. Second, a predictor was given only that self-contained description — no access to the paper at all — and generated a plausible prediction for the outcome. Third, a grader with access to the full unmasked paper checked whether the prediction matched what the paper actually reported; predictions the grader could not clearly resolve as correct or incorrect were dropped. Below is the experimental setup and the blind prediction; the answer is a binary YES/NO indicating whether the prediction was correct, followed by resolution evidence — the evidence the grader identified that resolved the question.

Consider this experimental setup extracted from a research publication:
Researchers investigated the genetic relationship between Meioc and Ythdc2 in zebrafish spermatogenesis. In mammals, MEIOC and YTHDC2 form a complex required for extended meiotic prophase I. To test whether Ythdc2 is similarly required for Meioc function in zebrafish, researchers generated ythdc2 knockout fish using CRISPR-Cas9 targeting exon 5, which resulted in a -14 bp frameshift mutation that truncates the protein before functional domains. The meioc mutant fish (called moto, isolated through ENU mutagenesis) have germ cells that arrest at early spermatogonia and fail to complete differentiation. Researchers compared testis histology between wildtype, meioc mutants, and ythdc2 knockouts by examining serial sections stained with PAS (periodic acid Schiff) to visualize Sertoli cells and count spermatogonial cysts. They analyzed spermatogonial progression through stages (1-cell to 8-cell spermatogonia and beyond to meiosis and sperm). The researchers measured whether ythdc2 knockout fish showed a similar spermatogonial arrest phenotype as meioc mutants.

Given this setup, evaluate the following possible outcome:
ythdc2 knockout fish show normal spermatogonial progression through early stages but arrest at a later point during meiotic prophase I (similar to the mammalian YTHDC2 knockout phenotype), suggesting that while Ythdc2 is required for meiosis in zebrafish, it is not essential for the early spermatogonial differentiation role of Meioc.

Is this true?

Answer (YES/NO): NO